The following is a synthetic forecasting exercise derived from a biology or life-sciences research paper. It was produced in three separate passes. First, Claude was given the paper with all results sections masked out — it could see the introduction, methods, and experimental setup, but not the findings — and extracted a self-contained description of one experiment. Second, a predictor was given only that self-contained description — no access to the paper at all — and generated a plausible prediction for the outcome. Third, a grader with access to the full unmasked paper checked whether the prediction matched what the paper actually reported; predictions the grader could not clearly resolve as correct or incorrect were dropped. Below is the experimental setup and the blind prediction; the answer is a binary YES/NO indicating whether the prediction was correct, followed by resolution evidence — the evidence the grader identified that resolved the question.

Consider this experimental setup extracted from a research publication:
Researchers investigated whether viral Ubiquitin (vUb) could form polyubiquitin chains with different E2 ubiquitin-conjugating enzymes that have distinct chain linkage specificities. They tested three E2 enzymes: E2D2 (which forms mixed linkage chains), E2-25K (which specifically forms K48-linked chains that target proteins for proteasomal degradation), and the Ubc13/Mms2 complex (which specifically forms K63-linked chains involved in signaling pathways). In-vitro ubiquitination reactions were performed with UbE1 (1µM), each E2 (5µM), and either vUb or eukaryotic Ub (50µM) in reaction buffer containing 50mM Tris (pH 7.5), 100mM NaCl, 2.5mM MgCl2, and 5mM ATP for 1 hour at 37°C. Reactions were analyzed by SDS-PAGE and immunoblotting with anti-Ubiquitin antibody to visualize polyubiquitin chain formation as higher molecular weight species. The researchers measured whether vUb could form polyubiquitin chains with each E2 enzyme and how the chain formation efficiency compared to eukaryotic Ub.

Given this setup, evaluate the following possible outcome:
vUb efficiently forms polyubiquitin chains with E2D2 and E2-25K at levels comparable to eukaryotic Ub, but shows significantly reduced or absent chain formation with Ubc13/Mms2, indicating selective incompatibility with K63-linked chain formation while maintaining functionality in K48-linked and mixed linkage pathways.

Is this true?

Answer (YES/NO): NO